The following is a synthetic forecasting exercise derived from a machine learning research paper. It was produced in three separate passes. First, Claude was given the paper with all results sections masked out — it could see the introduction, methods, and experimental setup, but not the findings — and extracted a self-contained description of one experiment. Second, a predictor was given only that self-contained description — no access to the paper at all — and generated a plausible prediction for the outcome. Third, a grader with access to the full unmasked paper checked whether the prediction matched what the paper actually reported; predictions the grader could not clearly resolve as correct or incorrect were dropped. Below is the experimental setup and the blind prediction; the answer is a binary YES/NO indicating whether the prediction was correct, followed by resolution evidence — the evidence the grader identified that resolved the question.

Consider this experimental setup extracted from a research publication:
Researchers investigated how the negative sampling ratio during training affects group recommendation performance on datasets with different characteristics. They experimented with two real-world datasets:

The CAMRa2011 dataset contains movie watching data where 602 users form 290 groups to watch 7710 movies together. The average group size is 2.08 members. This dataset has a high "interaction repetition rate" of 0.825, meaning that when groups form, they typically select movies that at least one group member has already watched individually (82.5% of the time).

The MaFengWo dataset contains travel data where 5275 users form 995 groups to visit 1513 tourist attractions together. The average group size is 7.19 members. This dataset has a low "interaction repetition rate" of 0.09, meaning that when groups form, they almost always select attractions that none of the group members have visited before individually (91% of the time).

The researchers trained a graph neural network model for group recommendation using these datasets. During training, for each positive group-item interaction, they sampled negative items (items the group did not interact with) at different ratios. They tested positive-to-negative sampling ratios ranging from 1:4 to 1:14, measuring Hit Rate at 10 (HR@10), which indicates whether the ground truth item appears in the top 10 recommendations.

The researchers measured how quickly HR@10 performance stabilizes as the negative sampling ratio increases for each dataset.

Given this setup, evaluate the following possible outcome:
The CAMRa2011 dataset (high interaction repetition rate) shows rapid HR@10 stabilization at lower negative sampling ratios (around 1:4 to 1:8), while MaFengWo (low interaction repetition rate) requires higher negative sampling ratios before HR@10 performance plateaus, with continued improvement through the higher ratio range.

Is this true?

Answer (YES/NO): YES